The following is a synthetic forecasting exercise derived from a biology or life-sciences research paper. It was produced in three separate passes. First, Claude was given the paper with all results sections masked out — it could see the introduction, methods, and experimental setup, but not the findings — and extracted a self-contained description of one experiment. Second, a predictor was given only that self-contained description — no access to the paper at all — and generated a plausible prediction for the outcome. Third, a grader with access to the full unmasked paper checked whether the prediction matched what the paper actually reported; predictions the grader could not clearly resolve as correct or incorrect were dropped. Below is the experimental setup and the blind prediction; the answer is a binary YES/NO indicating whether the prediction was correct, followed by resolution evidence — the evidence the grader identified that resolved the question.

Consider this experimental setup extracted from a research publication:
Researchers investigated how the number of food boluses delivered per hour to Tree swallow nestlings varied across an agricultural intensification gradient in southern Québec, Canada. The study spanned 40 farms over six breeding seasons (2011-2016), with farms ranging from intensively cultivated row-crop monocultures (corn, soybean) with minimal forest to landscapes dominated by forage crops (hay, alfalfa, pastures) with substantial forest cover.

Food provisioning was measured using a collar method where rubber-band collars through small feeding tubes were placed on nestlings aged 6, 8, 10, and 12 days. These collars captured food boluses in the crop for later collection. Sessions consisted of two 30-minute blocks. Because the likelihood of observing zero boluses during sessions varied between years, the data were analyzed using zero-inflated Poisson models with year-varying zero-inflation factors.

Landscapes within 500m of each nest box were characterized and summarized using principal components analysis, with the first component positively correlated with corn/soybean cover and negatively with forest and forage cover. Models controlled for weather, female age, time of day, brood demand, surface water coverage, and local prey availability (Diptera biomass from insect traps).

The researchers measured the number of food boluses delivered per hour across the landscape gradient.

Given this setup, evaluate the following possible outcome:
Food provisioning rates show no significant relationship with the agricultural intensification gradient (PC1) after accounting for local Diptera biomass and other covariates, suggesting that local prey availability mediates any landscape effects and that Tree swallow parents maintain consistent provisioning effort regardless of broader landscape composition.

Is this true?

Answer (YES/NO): NO